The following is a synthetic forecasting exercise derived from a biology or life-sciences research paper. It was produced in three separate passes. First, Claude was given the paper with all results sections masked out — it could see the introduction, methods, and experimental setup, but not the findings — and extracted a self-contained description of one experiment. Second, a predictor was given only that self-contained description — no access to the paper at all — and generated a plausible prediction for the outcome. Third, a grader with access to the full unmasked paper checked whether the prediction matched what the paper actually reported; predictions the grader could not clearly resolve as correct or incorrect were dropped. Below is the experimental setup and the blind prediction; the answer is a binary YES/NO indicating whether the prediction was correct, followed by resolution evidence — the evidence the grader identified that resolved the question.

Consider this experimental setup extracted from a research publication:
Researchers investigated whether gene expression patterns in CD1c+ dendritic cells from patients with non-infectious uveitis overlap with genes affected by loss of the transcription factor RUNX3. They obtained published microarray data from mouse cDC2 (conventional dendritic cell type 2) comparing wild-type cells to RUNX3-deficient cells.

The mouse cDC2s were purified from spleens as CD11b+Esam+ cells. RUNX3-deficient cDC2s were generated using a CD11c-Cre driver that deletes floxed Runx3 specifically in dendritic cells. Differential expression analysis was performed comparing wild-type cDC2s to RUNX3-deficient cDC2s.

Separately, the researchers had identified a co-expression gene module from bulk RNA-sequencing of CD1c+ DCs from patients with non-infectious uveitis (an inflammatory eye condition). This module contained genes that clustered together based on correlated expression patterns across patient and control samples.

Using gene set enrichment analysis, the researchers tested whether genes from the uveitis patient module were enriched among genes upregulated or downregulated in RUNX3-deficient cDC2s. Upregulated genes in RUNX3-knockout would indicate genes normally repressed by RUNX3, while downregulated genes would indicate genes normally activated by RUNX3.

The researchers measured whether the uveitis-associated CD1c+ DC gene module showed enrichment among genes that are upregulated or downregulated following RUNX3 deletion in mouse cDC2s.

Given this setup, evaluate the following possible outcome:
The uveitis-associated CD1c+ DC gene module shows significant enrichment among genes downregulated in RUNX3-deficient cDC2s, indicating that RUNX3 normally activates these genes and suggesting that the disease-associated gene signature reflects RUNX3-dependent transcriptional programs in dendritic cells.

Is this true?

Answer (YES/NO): NO